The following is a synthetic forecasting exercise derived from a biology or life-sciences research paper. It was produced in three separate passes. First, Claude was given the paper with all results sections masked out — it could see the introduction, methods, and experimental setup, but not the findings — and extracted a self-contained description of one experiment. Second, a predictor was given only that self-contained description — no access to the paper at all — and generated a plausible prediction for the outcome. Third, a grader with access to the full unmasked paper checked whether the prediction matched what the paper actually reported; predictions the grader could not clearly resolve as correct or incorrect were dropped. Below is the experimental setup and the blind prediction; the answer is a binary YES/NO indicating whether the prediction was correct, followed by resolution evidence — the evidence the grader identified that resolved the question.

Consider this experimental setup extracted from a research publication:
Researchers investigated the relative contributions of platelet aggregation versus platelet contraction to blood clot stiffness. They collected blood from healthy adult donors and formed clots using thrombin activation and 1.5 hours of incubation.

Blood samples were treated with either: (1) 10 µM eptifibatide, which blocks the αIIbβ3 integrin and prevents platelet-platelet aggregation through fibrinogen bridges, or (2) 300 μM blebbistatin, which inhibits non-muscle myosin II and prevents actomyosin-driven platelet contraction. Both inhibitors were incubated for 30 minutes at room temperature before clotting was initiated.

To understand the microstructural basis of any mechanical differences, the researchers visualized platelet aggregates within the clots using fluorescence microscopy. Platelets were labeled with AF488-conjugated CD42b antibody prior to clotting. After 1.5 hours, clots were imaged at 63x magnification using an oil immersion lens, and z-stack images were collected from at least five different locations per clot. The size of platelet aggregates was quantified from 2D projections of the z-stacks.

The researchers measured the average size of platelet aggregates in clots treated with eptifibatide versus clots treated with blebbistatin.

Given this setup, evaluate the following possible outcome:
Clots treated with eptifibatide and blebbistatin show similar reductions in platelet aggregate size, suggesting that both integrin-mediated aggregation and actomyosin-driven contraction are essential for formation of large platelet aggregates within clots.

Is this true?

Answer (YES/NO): NO